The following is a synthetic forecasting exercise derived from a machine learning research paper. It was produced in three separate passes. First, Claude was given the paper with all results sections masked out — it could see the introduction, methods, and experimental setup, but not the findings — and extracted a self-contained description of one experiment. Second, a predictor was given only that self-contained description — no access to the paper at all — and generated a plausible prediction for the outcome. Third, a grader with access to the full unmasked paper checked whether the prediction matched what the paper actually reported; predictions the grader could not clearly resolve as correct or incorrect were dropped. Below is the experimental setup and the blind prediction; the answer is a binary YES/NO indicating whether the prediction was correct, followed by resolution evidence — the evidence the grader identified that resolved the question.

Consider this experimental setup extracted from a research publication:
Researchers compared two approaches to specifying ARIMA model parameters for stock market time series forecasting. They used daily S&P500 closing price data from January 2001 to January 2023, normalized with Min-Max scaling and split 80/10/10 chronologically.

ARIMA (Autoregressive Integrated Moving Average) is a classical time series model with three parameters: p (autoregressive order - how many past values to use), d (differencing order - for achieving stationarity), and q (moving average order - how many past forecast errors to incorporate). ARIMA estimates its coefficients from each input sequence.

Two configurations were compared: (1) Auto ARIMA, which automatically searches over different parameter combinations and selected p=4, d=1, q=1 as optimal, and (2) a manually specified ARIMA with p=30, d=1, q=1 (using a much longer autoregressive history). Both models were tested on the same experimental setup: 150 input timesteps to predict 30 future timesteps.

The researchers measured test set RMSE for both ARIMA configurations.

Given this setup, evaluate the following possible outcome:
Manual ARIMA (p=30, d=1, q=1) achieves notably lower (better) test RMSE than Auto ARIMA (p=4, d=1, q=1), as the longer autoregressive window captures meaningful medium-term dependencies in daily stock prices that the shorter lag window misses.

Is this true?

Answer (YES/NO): NO